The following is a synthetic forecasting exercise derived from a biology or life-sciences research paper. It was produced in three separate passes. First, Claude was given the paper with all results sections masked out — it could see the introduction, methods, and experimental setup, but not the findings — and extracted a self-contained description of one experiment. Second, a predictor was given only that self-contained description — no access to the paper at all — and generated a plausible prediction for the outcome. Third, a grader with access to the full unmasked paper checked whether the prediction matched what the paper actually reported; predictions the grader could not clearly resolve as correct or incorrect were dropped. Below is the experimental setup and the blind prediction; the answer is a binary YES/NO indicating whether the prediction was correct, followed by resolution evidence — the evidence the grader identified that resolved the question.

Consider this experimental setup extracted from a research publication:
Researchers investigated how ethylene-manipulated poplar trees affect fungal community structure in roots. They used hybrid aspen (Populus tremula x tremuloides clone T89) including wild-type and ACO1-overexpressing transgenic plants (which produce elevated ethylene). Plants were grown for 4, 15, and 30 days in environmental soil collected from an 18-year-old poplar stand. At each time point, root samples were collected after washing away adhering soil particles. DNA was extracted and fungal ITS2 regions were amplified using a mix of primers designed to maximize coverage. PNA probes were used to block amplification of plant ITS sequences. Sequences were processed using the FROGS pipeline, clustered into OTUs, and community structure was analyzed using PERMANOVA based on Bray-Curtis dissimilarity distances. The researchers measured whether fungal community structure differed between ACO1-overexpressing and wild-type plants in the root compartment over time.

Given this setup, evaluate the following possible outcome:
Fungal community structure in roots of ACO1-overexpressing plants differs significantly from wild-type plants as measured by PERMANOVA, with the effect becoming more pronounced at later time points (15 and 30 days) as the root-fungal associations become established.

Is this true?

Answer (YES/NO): NO